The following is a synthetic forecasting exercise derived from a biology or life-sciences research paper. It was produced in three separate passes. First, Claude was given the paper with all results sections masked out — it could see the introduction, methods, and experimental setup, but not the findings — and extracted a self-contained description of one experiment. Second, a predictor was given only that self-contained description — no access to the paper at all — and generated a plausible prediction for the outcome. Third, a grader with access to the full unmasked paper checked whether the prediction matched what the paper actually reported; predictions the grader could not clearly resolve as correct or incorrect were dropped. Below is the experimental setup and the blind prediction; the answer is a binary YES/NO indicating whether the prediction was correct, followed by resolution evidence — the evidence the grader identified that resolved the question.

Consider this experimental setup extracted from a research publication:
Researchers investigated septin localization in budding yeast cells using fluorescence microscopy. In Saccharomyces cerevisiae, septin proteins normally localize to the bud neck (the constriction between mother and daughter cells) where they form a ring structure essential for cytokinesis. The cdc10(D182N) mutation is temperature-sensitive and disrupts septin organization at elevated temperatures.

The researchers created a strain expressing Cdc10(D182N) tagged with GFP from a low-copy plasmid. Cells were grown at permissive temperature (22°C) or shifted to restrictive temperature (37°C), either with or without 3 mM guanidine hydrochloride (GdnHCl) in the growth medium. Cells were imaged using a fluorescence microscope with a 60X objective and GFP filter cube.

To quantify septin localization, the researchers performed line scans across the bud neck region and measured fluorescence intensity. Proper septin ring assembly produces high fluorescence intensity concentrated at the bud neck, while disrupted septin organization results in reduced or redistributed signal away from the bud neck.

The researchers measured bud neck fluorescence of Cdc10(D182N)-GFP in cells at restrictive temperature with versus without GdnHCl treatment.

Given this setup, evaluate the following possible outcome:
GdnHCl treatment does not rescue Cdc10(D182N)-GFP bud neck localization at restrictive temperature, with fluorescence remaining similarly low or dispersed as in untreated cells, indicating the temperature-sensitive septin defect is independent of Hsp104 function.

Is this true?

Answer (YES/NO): NO